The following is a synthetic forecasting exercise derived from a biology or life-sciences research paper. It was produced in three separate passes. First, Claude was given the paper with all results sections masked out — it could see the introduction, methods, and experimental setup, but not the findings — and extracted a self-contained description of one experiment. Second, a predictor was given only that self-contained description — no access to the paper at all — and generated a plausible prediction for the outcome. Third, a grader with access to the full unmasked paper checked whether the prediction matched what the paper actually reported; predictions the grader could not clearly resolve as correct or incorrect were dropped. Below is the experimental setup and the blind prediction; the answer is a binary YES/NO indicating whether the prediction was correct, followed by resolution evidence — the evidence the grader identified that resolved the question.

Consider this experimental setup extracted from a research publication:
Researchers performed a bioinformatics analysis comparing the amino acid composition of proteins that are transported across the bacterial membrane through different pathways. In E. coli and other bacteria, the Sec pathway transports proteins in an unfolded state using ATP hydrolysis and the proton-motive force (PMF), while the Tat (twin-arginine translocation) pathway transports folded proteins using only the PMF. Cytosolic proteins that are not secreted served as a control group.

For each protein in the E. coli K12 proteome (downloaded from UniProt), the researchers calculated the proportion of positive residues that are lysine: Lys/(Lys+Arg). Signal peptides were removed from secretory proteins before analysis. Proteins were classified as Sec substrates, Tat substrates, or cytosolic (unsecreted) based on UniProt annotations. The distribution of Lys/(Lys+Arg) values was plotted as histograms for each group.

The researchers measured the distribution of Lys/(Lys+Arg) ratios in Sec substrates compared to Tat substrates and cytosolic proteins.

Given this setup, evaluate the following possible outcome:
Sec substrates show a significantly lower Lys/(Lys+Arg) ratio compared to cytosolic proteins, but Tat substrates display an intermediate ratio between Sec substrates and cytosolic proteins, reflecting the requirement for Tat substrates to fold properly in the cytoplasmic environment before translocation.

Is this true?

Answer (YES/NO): NO